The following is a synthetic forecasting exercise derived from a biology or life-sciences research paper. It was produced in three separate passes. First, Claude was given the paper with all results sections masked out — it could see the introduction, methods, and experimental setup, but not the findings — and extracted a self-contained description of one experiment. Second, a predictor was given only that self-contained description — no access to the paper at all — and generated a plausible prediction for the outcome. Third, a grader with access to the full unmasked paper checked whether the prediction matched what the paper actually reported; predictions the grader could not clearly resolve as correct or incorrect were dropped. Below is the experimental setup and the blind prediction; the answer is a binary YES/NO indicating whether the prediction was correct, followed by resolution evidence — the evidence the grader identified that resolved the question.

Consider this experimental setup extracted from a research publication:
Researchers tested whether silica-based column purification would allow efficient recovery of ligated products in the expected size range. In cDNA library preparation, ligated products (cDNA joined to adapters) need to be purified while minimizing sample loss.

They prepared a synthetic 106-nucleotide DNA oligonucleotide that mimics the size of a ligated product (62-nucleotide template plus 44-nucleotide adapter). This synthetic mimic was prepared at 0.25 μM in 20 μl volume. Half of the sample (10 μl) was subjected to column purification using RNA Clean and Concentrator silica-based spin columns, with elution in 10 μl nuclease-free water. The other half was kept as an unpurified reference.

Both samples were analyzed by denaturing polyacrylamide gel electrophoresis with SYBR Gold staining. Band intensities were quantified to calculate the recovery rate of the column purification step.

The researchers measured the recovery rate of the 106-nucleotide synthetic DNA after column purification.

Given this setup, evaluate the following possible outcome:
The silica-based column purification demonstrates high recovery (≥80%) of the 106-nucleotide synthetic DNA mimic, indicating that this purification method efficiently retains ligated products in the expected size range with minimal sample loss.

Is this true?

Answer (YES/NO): YES